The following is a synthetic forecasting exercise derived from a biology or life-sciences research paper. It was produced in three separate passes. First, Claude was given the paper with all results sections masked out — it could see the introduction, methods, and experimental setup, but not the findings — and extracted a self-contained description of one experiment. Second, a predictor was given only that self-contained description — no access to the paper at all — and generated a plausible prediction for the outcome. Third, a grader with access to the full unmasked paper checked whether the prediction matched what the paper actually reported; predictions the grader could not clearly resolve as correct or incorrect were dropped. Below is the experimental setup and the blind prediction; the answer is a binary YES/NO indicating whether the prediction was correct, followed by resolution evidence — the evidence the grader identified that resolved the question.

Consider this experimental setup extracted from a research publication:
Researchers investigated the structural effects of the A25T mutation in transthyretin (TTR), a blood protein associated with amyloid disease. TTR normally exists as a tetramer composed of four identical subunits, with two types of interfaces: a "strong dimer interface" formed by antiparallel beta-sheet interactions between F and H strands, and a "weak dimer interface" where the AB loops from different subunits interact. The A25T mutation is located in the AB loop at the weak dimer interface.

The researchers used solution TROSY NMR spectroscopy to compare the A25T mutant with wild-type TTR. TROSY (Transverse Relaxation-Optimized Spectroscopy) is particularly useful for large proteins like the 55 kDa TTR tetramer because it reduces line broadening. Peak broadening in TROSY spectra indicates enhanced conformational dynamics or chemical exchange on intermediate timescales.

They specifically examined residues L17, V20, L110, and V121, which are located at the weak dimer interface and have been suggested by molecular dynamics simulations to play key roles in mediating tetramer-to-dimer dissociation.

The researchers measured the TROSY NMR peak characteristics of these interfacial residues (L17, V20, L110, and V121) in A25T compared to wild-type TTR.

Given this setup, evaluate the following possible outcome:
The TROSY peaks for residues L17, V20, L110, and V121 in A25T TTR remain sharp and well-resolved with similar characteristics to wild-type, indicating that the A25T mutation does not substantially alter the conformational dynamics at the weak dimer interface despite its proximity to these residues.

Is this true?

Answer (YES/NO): NO